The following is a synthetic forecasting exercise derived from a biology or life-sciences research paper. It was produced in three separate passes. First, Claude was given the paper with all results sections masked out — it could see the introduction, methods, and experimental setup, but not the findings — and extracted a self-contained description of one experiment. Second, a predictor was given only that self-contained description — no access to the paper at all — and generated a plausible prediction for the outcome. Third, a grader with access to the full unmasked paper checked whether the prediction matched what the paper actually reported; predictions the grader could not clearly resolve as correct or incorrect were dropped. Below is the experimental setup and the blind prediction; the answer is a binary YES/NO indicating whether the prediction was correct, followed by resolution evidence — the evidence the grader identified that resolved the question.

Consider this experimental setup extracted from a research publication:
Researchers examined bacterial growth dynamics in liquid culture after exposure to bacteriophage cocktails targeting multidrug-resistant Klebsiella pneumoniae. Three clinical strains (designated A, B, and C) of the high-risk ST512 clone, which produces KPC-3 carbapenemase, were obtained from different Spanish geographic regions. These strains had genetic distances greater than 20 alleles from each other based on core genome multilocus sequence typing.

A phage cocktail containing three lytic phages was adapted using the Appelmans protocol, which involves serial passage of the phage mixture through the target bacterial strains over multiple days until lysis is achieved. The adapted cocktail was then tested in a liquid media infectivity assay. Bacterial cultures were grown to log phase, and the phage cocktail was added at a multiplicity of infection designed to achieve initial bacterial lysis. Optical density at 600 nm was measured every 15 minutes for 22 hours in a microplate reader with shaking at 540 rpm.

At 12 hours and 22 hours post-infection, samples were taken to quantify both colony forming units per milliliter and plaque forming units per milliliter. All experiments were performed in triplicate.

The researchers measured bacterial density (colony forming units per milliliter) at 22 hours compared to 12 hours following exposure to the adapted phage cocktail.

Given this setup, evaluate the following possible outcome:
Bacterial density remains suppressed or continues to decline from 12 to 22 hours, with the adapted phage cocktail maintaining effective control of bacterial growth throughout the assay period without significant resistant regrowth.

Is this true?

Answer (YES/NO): NO